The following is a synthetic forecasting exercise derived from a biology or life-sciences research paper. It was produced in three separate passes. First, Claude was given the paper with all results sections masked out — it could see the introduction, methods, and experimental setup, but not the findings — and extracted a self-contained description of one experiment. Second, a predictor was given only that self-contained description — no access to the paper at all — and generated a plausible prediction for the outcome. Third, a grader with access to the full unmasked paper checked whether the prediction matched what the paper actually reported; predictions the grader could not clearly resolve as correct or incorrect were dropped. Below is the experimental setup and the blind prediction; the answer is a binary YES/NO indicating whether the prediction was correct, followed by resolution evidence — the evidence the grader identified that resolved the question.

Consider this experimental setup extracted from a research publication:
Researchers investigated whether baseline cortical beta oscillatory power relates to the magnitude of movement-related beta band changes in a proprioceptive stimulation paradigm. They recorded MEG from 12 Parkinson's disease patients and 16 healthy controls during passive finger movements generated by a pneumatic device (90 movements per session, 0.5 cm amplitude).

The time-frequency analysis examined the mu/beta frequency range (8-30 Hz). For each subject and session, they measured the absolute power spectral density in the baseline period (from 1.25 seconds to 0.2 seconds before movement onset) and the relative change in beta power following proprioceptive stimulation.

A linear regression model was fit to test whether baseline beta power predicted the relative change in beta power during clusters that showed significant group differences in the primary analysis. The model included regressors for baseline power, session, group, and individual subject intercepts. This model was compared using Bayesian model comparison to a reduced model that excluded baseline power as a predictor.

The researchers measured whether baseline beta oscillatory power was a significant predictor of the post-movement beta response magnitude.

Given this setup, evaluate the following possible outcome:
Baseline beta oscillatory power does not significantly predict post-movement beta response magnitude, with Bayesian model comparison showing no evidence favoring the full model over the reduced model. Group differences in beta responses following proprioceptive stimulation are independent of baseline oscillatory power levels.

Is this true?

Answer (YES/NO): YES